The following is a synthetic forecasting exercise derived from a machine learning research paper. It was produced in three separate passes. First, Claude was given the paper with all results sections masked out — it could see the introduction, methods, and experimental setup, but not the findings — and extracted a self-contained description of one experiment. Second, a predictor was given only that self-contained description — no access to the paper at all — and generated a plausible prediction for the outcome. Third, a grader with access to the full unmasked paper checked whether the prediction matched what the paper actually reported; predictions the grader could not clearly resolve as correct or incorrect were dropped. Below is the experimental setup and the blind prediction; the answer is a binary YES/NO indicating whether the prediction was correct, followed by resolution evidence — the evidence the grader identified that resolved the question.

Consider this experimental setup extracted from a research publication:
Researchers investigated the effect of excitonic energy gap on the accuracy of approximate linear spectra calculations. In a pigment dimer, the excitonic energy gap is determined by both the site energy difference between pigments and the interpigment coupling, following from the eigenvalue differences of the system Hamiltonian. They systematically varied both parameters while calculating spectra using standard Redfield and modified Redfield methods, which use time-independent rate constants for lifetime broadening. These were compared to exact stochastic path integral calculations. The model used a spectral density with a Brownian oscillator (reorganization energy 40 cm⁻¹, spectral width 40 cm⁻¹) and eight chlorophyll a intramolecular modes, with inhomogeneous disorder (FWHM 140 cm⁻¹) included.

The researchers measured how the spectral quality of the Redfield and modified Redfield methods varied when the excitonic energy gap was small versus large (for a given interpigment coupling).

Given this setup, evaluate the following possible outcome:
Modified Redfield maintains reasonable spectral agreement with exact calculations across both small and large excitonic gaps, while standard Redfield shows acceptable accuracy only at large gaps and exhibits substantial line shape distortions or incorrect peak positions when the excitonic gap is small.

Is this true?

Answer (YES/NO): NO